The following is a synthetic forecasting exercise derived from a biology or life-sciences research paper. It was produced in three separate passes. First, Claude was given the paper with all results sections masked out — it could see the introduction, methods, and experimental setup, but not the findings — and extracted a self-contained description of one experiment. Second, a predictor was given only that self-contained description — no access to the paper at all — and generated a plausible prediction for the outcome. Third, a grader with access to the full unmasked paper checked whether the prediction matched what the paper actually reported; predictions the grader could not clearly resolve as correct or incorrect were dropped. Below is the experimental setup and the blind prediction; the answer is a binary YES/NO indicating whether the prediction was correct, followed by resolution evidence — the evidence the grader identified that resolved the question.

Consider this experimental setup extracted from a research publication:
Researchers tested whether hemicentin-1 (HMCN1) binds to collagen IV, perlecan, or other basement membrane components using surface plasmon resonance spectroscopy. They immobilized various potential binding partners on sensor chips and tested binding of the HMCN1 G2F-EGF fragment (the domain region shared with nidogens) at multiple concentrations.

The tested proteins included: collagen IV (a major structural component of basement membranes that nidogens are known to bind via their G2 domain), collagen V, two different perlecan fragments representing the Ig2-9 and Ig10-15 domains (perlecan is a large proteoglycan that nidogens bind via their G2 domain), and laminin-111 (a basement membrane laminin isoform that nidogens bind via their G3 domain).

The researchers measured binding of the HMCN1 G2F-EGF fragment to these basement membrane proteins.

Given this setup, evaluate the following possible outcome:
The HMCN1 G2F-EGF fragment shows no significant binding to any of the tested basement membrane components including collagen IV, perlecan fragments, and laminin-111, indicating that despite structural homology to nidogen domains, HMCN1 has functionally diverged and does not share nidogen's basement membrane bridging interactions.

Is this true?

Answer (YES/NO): YES